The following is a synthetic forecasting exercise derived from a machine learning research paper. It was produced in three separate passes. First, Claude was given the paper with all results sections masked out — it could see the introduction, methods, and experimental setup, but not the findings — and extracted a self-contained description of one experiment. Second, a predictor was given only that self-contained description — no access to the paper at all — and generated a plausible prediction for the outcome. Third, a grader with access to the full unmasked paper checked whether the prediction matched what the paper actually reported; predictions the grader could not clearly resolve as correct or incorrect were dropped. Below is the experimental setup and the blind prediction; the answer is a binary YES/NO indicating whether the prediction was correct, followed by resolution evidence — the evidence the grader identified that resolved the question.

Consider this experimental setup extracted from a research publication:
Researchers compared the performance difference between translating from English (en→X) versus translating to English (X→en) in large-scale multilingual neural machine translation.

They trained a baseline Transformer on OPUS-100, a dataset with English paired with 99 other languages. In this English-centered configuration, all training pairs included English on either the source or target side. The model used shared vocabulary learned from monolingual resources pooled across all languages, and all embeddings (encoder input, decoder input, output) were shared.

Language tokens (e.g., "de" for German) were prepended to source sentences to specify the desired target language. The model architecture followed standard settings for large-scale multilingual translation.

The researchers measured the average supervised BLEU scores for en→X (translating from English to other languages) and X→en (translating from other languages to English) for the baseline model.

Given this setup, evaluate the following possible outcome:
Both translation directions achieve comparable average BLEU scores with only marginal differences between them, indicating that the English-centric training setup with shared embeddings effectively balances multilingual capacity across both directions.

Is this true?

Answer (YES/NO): NO